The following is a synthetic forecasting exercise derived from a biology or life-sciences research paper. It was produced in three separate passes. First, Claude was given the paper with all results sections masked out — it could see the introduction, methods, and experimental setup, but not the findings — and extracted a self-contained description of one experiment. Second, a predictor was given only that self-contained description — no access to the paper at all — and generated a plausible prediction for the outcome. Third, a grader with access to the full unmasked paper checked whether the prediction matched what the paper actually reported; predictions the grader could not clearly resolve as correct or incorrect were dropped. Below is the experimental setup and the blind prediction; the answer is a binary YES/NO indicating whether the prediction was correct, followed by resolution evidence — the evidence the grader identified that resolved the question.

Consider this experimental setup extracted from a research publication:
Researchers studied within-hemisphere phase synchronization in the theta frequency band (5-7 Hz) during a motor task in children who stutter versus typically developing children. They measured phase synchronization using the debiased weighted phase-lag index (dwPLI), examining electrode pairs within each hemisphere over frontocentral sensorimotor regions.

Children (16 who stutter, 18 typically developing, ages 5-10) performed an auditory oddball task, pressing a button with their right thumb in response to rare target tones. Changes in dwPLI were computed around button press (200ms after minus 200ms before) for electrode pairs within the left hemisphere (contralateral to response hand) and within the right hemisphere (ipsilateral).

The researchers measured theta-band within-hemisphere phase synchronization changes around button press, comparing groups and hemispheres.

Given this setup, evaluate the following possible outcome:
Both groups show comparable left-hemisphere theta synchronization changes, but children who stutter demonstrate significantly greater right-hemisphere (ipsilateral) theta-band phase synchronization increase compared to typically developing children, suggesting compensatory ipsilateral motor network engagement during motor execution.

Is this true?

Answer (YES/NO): NO